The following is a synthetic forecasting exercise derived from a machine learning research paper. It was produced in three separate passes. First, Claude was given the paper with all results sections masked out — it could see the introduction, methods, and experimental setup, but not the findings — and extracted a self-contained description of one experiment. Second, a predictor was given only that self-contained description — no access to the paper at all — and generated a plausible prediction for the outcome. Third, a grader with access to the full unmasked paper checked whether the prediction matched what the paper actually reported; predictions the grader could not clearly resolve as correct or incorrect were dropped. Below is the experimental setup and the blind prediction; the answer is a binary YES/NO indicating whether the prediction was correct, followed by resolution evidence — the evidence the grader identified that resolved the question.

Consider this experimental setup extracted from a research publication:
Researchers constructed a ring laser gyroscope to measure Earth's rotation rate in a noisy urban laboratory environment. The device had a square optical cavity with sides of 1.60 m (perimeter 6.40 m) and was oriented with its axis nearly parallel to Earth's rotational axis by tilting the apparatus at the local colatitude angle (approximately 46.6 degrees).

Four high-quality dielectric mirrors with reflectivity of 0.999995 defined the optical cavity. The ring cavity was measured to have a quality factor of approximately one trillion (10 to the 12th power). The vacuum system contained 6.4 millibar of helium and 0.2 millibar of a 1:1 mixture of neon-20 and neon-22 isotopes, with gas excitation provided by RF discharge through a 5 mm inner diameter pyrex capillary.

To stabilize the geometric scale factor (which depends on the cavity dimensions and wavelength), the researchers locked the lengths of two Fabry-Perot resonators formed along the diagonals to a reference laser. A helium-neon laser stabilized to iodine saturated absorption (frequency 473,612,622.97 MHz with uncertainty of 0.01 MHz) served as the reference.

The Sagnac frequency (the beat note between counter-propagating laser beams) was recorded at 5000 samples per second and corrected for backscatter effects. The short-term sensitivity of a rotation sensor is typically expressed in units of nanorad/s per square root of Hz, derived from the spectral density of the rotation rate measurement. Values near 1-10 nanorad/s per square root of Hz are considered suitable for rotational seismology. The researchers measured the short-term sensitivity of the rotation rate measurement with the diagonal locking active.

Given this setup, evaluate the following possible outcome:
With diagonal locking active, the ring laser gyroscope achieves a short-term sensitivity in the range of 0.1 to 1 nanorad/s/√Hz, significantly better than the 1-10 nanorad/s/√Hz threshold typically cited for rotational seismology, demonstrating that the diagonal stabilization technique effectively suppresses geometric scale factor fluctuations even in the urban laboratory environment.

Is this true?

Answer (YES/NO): NO